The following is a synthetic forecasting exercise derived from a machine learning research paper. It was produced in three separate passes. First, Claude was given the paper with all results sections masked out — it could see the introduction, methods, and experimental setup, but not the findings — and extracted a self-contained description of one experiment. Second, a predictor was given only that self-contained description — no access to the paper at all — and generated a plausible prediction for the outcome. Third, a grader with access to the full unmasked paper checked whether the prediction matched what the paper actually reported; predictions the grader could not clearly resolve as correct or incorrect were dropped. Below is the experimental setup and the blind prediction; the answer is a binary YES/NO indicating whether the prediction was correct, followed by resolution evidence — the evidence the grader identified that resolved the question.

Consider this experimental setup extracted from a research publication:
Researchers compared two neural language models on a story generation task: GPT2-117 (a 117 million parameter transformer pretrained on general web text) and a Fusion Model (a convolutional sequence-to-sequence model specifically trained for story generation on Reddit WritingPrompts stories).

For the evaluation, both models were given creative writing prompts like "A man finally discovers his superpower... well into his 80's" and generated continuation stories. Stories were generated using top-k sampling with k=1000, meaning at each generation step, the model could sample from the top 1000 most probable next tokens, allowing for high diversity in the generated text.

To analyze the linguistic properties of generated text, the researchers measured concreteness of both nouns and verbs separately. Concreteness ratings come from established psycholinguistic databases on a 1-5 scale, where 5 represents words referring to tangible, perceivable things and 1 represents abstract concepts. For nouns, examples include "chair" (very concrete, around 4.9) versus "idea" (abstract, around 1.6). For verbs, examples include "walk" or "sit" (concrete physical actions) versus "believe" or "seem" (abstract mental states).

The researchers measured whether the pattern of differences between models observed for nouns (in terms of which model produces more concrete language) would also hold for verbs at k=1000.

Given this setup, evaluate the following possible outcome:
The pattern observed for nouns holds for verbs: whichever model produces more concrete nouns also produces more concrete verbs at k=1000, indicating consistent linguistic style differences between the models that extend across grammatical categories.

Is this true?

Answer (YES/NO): YES